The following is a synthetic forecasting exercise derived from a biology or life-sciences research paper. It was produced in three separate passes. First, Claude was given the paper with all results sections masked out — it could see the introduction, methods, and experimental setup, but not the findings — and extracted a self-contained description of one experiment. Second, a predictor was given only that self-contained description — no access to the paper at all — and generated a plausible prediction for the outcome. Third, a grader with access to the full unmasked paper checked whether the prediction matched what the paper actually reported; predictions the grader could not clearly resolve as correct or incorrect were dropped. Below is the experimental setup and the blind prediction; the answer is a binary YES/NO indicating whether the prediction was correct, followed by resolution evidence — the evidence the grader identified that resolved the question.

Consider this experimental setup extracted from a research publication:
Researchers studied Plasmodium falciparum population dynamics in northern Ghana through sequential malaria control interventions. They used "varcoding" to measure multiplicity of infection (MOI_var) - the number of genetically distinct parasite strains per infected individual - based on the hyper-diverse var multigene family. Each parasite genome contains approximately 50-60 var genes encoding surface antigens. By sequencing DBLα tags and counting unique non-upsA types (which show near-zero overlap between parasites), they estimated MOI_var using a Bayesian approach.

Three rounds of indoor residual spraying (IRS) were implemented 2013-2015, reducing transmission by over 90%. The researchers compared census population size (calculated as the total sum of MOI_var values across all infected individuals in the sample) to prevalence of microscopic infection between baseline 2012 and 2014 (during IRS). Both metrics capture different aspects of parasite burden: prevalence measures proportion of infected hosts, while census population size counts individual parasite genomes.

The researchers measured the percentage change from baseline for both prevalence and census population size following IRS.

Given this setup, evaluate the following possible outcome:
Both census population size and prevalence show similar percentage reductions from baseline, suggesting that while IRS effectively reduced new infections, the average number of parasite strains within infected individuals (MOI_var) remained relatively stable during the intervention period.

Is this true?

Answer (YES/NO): NO